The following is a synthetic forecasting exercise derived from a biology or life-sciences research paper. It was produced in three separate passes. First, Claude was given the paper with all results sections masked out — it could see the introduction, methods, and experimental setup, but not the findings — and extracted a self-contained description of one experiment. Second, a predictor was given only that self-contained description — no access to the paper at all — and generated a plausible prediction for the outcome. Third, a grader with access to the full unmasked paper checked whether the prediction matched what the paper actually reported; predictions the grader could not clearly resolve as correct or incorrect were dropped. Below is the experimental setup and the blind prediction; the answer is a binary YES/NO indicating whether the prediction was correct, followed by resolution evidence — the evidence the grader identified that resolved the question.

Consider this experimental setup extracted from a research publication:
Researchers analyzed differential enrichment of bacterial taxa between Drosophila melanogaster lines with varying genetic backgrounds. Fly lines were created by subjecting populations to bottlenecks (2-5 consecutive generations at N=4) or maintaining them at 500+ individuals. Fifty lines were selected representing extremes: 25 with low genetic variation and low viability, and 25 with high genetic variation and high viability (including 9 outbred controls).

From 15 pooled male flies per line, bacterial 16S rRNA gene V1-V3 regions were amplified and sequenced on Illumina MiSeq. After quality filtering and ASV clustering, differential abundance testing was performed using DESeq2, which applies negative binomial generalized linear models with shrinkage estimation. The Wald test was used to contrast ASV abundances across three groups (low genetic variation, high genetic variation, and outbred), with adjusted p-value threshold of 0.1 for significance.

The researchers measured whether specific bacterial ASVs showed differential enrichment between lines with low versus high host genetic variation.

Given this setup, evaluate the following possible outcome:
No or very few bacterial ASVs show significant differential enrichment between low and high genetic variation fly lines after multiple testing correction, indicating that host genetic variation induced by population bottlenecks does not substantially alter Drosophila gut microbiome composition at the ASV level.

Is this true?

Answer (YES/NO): NO